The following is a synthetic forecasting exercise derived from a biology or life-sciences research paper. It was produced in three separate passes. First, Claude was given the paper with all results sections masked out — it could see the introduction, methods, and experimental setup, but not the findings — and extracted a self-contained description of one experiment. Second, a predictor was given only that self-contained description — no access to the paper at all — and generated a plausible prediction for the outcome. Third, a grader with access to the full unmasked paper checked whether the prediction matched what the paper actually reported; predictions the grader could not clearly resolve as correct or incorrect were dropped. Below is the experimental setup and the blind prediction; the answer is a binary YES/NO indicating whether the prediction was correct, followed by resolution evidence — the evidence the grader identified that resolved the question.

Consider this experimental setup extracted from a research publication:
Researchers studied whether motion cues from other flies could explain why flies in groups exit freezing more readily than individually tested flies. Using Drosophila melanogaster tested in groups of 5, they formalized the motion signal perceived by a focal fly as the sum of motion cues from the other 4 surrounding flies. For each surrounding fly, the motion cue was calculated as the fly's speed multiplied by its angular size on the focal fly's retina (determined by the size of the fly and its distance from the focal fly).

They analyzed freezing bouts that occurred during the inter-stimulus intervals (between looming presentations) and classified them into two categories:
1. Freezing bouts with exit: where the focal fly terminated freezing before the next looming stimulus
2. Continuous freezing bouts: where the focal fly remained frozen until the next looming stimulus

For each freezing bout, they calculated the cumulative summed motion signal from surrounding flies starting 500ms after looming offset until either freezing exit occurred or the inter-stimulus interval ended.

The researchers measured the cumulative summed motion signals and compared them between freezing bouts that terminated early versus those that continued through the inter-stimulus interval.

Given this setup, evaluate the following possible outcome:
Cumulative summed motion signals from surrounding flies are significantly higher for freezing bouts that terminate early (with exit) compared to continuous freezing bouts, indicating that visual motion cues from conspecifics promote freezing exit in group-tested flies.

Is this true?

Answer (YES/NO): YES